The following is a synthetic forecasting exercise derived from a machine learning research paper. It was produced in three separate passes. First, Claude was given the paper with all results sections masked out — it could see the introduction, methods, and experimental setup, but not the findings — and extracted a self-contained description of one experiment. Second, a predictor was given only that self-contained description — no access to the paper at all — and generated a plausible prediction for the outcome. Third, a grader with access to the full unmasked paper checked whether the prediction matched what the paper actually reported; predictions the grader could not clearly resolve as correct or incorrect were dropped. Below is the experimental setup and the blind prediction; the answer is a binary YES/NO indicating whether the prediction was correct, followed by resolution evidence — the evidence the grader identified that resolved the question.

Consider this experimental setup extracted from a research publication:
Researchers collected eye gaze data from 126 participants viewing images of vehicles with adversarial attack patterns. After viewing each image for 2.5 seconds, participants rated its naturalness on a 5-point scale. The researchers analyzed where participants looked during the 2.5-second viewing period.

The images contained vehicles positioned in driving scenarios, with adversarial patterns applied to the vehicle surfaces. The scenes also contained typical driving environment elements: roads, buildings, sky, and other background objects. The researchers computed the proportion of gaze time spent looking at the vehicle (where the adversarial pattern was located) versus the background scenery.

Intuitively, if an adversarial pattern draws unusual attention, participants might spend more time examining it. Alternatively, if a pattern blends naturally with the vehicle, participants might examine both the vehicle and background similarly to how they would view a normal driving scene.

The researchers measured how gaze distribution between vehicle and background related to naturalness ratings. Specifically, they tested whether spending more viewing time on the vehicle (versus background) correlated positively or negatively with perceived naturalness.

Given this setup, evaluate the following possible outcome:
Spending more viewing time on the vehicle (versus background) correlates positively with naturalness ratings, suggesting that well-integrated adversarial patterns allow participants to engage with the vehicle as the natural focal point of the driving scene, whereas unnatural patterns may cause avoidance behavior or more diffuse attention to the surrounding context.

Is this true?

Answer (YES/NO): NO